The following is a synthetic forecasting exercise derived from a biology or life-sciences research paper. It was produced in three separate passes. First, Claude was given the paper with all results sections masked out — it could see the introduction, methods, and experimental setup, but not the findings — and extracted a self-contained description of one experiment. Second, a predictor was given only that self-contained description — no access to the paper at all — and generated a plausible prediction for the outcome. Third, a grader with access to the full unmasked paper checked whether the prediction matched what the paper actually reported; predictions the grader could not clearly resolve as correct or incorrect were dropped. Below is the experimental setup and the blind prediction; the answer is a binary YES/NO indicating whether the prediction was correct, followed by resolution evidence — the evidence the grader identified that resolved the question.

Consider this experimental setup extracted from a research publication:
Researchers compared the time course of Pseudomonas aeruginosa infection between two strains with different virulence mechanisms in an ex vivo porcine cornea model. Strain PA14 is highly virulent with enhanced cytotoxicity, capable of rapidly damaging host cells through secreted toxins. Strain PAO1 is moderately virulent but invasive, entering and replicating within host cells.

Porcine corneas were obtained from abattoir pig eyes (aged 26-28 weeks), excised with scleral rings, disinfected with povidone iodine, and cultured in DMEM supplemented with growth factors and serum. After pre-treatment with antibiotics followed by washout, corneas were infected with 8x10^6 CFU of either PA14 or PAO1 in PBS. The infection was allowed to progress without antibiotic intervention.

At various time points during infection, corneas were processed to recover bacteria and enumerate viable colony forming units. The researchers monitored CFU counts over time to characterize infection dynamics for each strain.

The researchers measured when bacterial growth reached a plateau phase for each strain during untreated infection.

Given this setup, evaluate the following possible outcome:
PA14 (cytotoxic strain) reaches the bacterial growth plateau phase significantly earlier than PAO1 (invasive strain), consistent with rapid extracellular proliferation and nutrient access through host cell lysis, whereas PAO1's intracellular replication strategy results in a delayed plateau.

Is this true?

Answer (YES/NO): NO